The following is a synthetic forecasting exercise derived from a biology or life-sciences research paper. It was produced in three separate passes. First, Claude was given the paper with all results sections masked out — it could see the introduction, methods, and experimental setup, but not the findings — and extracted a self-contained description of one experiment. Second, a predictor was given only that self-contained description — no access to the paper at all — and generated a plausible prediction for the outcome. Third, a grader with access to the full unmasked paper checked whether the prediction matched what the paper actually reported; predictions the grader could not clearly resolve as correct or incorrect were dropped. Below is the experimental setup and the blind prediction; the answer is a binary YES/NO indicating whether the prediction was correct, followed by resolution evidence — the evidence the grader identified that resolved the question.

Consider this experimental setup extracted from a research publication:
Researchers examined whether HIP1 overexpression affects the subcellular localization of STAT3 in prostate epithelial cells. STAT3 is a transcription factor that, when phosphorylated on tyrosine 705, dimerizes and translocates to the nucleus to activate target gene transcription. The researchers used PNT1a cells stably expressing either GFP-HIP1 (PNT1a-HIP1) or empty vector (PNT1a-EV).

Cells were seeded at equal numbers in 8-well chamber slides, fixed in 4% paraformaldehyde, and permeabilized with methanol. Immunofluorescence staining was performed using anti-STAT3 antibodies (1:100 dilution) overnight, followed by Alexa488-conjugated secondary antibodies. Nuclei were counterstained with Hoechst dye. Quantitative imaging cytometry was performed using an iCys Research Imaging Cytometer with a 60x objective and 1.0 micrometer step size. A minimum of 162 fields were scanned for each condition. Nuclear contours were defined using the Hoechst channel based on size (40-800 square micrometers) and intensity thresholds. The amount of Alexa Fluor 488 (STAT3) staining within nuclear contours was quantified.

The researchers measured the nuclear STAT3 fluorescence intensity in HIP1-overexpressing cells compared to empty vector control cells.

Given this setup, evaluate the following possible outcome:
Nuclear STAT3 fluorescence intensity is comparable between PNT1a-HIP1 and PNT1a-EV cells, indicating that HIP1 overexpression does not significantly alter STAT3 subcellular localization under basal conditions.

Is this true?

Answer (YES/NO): NO